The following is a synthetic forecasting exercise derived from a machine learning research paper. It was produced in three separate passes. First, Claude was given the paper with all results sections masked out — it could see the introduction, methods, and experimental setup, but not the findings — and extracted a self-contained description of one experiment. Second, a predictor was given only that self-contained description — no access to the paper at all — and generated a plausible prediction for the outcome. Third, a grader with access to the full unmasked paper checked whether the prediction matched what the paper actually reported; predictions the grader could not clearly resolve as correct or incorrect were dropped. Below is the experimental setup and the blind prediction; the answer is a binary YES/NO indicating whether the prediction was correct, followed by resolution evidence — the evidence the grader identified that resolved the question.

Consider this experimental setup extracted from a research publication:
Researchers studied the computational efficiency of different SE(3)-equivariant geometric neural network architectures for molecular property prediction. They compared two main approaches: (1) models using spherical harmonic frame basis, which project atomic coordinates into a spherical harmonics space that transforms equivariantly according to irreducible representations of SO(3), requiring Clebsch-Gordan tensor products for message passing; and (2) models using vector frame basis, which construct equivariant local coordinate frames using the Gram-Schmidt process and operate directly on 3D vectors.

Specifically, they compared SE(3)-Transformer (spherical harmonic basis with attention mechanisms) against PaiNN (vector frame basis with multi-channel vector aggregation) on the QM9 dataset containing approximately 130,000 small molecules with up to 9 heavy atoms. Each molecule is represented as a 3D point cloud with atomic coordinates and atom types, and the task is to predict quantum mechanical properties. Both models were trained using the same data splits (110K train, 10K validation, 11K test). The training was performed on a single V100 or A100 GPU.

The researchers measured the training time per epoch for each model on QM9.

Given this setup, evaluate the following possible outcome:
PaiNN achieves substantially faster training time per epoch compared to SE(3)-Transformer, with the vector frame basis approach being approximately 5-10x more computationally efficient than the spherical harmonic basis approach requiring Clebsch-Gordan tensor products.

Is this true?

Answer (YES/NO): NO